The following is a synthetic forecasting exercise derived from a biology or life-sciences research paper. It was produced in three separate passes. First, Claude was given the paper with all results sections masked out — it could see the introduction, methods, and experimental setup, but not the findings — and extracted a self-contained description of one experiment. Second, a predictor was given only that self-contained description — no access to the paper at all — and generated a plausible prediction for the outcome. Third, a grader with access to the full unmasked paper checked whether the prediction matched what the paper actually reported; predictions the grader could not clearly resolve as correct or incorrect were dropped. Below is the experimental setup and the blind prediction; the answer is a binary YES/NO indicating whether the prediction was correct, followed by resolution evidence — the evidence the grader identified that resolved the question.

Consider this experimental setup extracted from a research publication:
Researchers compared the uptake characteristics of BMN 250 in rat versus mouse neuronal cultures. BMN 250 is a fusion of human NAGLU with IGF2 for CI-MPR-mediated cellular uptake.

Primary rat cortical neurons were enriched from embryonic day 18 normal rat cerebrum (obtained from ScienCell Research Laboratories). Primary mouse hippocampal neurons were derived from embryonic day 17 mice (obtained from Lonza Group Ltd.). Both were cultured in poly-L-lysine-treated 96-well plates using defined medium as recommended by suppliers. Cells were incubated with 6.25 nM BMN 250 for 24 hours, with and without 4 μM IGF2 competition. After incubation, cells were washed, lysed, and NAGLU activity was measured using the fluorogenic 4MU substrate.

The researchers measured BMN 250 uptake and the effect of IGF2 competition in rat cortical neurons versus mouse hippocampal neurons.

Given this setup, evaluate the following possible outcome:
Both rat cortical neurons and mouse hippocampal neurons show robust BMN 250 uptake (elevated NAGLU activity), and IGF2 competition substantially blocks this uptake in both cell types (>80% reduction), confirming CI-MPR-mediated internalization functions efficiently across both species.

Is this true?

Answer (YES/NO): NO